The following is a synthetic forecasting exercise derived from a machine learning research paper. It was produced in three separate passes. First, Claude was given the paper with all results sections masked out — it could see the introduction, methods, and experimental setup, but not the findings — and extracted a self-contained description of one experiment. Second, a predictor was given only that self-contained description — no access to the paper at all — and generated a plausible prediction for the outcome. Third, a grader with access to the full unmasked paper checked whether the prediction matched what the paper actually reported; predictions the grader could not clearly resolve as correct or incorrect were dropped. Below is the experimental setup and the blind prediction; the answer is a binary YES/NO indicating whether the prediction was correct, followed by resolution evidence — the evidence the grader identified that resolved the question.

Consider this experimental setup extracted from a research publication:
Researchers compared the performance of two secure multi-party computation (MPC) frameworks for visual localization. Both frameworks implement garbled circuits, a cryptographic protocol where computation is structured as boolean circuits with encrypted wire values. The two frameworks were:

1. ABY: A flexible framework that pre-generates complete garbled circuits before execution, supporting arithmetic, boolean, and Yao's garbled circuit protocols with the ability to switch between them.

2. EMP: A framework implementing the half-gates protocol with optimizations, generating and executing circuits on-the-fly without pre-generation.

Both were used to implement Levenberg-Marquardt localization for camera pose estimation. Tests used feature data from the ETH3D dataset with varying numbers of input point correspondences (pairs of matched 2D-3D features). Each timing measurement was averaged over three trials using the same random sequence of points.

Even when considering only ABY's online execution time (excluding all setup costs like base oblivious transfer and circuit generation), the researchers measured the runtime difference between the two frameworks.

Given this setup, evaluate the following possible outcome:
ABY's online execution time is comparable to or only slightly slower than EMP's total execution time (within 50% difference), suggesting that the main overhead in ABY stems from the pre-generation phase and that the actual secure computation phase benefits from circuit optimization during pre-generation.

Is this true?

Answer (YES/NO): NO